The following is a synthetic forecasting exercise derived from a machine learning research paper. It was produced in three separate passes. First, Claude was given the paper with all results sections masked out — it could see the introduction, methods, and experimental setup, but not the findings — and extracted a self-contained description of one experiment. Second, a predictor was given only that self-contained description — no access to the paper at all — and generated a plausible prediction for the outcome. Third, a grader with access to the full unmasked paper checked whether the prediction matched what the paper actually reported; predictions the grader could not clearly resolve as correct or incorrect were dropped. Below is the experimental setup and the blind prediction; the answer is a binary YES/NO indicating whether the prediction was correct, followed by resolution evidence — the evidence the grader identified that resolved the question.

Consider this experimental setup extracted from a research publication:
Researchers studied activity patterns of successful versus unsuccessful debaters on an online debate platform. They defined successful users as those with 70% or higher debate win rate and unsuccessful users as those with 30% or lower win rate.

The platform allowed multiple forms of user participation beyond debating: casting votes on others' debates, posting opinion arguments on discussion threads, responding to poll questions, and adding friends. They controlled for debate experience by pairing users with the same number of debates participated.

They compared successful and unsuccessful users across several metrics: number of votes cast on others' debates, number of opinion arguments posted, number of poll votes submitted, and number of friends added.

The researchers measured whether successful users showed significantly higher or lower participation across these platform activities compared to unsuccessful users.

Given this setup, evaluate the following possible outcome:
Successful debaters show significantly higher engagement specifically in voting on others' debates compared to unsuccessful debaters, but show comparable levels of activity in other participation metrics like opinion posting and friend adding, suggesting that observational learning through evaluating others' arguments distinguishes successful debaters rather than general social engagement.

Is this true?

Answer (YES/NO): NO